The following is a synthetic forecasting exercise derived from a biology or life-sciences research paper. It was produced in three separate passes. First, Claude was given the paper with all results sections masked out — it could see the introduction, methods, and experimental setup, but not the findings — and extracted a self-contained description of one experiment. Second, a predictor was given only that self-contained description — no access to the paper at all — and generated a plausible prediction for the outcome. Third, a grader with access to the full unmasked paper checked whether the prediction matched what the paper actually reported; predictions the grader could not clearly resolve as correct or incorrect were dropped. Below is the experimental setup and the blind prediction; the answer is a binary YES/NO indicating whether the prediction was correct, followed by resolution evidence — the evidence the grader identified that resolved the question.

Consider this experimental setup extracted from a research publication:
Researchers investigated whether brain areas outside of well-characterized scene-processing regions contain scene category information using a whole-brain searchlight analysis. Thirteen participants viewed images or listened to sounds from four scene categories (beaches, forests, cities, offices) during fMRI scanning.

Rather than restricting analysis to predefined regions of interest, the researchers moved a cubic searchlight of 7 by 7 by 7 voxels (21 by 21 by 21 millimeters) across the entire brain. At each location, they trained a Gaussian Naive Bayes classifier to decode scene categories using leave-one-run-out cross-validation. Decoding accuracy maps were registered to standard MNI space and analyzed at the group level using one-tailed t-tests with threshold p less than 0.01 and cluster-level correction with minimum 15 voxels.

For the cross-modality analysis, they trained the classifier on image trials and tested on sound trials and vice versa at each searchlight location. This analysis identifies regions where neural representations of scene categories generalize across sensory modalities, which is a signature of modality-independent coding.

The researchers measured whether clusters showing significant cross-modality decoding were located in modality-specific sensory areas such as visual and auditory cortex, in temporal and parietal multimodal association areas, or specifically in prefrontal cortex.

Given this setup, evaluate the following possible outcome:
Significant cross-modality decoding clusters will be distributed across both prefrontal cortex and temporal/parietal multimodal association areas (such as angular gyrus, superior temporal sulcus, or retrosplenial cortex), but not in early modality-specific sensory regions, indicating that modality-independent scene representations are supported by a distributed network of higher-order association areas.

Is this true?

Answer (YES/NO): NO